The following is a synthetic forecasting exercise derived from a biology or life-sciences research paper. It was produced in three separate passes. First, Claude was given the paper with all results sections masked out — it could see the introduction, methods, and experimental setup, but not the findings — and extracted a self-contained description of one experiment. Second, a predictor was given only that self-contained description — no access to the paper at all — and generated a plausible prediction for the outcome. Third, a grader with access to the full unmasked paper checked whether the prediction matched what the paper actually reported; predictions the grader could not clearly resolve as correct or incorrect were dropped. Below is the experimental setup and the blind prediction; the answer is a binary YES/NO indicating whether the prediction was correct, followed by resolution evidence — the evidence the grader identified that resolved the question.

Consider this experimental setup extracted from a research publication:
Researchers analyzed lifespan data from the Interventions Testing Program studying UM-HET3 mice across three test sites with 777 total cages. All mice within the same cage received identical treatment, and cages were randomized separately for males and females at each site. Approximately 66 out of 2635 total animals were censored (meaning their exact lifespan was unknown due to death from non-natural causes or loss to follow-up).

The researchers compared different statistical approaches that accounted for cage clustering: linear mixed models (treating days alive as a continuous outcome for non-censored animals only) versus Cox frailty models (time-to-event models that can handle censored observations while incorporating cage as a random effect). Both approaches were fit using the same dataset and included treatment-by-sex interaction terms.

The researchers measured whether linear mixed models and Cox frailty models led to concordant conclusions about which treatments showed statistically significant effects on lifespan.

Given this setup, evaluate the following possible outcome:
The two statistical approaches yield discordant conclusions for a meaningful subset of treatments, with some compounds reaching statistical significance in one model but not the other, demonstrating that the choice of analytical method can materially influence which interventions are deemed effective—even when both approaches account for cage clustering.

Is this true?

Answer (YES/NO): NO